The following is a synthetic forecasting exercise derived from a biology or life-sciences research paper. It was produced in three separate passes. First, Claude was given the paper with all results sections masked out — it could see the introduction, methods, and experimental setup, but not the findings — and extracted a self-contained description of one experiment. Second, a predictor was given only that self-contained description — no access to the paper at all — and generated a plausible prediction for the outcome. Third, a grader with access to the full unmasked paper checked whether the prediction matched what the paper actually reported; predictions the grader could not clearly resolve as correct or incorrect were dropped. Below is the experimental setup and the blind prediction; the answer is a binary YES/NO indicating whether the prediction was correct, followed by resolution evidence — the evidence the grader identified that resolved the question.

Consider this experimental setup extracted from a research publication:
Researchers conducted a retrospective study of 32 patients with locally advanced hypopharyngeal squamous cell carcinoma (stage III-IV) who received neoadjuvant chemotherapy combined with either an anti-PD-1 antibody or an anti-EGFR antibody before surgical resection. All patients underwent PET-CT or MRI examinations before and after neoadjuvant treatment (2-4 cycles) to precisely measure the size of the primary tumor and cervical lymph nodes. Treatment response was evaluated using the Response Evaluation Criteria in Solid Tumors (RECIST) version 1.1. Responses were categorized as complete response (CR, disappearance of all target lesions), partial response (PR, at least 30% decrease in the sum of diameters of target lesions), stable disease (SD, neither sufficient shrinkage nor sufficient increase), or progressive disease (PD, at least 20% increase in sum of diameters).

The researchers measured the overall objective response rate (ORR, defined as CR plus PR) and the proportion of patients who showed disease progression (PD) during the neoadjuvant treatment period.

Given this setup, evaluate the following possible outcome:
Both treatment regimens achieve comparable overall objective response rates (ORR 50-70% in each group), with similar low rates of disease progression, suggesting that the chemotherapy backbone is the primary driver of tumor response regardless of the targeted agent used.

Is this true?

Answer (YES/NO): NO